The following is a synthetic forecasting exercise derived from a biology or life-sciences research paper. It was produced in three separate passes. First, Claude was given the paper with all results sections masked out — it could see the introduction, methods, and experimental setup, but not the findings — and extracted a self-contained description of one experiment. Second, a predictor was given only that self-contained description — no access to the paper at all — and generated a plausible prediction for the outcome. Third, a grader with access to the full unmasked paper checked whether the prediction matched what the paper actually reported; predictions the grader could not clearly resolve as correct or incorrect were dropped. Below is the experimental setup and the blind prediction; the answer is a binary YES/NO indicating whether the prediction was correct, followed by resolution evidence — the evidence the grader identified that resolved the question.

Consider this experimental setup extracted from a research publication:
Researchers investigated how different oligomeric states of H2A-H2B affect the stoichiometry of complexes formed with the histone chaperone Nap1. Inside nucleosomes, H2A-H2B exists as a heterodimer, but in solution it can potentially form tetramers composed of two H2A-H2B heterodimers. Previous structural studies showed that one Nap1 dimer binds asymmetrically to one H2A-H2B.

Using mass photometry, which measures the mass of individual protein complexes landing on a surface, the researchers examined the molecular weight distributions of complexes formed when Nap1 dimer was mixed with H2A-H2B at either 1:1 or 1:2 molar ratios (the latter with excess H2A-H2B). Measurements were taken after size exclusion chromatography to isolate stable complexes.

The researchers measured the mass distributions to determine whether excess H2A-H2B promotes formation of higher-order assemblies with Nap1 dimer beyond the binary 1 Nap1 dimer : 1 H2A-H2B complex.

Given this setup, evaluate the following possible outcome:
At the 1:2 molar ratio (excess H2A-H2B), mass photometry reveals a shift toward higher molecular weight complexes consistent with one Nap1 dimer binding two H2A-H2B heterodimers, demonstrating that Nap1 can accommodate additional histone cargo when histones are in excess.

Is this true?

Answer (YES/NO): YES